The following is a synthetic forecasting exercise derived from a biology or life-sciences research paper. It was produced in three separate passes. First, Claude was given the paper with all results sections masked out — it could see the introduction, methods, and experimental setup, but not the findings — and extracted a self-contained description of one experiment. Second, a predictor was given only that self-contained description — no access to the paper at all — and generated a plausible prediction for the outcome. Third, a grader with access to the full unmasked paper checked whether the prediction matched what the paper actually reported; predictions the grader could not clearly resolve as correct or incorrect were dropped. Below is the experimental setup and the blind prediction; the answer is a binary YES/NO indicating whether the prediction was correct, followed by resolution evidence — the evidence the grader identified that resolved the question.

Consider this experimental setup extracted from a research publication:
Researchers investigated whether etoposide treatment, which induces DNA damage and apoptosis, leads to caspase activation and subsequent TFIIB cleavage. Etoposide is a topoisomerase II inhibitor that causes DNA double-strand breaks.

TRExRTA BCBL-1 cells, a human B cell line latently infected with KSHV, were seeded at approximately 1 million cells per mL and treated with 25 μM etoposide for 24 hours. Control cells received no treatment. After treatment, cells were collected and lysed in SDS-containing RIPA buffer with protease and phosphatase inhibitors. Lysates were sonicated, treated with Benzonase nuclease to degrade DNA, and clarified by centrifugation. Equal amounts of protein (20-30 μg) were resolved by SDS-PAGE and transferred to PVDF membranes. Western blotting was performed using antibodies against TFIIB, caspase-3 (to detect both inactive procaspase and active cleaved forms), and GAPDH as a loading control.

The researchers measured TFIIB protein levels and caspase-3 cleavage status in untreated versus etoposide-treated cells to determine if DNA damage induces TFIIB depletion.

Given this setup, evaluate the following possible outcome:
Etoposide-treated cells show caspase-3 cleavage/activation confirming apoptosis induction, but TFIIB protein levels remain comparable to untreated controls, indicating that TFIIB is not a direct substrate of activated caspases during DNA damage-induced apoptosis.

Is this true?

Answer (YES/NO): NO